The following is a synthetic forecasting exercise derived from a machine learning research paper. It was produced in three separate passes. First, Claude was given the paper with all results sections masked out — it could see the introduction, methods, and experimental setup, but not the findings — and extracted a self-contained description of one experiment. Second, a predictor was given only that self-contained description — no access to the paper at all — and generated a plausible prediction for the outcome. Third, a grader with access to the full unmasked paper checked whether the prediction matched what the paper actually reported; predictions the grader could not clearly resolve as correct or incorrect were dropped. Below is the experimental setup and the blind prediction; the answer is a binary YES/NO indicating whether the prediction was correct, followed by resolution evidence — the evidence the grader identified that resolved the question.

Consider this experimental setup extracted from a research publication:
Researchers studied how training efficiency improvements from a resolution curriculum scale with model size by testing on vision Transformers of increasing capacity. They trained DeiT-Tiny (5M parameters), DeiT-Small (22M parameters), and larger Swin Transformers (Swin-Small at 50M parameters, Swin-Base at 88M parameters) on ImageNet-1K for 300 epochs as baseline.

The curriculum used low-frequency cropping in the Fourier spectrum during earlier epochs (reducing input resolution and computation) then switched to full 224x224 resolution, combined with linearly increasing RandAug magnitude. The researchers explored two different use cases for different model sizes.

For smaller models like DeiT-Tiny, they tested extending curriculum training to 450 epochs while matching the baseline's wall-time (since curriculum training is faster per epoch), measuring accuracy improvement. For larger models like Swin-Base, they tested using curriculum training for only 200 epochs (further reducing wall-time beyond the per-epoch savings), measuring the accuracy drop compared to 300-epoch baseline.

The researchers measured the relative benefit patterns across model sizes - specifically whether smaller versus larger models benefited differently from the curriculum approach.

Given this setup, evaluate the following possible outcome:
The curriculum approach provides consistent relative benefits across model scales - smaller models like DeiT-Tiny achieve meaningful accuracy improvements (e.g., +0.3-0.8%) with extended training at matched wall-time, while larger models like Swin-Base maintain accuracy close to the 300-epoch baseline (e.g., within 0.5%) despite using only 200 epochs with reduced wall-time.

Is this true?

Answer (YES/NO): YES